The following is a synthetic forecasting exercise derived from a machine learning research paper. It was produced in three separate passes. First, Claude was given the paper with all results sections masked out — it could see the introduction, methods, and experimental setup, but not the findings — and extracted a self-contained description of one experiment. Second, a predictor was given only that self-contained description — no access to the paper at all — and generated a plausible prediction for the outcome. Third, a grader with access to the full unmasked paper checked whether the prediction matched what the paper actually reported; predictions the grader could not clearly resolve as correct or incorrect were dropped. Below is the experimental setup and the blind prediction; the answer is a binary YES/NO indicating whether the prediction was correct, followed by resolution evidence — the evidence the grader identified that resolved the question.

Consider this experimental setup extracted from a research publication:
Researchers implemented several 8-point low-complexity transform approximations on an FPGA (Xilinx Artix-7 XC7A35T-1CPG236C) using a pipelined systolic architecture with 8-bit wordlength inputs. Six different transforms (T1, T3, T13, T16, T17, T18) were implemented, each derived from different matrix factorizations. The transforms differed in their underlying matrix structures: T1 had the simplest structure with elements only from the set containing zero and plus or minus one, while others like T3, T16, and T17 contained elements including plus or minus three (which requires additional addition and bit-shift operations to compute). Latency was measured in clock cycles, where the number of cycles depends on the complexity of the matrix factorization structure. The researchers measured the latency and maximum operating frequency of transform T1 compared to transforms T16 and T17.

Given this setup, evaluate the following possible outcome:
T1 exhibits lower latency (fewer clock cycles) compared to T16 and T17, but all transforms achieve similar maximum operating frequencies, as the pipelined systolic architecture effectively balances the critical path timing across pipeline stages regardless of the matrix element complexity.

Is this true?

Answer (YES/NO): NO